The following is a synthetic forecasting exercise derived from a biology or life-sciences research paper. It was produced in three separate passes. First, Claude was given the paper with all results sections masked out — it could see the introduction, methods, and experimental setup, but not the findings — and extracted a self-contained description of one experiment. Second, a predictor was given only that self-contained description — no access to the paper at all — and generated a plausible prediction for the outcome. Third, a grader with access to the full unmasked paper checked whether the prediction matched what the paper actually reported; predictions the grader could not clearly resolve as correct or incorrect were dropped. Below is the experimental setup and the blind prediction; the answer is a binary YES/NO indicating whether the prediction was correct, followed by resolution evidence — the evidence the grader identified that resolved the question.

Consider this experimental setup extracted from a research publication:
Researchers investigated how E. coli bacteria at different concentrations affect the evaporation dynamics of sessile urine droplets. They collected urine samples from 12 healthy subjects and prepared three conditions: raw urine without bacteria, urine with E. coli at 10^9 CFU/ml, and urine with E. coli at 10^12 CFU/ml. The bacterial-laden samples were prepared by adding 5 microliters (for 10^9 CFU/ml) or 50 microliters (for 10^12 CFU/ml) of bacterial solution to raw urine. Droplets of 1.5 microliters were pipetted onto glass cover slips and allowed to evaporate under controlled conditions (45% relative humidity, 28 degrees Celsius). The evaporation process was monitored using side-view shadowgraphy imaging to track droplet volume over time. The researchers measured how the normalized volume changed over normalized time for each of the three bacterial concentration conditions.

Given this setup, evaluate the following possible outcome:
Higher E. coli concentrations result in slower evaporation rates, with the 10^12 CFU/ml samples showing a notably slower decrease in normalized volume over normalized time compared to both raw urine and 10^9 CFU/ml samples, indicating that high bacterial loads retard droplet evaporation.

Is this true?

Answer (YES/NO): NO